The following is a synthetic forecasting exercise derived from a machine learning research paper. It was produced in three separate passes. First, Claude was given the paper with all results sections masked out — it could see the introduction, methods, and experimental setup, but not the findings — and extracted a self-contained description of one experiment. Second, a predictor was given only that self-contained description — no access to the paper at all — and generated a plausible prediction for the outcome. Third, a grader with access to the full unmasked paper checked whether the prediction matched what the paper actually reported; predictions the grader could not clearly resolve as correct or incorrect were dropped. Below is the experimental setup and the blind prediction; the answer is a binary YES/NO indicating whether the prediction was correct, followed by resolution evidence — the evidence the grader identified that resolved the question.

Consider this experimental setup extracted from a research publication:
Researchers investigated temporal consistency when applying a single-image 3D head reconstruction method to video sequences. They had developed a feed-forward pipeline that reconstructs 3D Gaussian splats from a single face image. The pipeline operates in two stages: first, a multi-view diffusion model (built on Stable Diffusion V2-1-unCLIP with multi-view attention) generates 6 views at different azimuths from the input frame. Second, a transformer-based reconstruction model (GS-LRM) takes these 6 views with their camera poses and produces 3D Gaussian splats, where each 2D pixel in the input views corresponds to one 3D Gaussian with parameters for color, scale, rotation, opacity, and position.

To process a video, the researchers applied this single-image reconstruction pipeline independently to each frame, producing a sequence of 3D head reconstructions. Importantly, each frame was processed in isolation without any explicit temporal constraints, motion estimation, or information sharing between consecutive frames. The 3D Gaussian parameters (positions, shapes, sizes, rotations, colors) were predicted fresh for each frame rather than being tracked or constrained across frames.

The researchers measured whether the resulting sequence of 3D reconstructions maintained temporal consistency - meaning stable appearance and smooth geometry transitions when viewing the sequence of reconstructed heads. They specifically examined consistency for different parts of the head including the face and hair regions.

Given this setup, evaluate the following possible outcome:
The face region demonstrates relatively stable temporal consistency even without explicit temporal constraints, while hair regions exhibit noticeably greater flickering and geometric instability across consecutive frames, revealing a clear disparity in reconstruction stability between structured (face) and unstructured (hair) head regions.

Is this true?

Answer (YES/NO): YES